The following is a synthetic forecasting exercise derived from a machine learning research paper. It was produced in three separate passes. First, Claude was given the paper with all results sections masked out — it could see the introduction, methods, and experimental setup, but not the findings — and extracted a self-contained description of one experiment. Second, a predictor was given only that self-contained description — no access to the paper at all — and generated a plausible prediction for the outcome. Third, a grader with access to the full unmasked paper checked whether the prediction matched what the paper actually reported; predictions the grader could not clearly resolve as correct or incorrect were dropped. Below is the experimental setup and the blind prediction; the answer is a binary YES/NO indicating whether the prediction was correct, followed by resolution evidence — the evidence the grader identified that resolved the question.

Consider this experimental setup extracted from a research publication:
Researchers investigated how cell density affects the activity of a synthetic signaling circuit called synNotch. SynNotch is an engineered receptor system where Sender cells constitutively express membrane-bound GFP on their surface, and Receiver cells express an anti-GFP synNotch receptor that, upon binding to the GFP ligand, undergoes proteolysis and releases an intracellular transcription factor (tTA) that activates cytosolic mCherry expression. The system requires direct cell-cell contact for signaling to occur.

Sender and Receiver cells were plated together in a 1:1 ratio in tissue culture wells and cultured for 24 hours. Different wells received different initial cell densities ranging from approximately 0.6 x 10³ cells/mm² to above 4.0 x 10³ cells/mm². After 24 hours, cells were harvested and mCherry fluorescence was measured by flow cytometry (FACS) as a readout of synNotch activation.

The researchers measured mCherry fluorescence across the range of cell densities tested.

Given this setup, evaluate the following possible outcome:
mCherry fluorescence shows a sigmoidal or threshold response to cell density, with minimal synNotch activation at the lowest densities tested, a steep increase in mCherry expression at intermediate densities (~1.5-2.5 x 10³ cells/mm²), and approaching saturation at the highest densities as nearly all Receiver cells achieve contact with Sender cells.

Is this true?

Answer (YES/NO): NO